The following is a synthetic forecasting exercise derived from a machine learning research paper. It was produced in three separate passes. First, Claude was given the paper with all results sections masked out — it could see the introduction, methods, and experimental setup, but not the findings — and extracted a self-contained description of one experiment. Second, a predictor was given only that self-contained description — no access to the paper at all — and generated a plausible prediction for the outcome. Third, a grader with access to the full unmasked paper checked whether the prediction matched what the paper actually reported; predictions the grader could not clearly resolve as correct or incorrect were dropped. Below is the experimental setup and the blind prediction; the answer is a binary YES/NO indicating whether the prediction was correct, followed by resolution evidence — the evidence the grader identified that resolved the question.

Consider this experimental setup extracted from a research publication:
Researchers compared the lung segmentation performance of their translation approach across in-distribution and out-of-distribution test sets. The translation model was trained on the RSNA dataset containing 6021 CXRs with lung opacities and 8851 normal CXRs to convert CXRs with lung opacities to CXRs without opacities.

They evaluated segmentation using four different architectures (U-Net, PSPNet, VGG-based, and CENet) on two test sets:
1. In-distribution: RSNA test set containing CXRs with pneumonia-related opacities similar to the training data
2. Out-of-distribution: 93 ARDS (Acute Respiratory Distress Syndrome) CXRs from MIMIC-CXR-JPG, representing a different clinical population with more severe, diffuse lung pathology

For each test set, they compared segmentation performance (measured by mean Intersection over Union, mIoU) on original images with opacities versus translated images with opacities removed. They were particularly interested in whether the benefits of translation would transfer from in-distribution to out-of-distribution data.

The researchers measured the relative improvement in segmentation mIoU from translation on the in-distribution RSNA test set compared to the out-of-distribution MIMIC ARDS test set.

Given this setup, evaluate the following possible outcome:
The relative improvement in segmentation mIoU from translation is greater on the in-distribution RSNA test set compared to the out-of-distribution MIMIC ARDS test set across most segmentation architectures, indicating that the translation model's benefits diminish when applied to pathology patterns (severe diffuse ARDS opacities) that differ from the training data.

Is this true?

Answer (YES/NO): YES